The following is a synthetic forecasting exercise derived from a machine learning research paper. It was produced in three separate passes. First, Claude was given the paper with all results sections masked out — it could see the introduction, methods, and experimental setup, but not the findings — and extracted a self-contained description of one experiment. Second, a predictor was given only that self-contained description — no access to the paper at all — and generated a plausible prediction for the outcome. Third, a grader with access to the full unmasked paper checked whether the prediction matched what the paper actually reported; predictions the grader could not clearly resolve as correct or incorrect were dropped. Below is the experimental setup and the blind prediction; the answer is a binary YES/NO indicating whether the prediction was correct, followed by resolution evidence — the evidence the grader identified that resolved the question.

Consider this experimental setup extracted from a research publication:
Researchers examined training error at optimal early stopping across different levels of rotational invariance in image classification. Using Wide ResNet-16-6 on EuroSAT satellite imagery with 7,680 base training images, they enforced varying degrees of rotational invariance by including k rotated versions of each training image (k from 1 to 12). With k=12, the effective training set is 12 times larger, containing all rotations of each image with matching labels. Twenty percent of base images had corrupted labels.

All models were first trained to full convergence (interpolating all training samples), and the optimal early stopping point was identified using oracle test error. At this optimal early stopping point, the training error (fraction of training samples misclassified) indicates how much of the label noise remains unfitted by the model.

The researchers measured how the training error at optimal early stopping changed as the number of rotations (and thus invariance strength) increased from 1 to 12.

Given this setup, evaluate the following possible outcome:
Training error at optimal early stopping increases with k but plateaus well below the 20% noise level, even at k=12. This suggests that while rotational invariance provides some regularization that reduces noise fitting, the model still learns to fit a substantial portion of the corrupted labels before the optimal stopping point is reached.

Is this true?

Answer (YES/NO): NO